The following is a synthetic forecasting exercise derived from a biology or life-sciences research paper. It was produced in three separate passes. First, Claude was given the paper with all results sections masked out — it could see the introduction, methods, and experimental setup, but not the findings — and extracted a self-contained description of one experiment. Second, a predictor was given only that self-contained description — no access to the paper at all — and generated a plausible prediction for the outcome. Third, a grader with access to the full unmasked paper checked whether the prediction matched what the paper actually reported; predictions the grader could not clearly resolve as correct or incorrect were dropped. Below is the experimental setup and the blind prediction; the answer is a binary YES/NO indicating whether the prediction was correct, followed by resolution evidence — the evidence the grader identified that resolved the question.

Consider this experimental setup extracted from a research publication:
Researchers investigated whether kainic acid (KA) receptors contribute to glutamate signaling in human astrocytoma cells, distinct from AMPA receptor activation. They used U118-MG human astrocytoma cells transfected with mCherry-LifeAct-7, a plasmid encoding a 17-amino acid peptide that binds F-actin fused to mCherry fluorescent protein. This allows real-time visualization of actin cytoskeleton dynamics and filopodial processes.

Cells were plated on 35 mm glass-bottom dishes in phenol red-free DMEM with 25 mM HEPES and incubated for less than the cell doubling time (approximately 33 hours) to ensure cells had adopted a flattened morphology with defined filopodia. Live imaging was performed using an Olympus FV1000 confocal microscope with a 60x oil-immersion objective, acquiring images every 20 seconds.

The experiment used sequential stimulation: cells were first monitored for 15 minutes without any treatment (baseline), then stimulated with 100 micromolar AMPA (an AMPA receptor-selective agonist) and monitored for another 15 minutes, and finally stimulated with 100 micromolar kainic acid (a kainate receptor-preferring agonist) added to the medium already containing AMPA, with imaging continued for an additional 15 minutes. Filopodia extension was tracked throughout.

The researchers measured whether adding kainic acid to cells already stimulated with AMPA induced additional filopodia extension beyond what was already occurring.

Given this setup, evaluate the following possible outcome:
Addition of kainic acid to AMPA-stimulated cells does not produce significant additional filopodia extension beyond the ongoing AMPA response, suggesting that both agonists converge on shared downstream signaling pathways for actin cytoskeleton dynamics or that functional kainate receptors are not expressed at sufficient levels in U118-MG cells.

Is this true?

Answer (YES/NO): NO